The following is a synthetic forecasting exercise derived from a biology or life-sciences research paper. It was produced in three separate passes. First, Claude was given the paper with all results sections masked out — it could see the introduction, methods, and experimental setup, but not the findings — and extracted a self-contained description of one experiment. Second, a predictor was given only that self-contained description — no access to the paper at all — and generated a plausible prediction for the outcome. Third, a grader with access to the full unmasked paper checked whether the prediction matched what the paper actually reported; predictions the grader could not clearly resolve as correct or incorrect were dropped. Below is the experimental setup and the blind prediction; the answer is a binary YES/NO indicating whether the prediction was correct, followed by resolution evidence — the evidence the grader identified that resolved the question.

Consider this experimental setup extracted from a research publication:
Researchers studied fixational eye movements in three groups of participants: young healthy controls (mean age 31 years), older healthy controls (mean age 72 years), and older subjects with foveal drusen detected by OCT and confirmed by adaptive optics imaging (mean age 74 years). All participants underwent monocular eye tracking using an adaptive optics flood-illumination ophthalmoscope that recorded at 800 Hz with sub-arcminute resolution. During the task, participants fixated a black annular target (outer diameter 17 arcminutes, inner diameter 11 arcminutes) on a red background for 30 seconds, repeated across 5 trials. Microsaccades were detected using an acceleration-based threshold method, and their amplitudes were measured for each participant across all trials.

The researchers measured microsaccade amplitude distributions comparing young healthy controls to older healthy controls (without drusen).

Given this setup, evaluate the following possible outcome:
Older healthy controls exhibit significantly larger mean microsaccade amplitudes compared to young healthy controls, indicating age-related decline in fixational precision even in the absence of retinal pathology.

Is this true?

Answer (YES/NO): NO